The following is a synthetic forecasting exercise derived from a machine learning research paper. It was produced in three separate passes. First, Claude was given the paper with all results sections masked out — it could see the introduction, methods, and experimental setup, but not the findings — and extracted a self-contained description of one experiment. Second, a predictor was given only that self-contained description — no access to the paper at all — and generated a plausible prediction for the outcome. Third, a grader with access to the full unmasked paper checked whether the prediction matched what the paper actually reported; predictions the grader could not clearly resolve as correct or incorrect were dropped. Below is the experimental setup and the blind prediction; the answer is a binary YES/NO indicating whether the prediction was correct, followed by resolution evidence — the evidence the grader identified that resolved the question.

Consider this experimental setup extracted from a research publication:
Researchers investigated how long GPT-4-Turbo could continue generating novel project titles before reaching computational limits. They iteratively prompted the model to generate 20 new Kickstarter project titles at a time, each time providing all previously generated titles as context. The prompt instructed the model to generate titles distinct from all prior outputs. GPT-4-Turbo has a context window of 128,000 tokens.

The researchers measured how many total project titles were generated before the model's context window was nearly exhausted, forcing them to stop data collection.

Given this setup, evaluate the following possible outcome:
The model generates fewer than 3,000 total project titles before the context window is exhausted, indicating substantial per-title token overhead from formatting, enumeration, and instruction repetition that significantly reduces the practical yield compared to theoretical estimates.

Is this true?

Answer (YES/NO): NO